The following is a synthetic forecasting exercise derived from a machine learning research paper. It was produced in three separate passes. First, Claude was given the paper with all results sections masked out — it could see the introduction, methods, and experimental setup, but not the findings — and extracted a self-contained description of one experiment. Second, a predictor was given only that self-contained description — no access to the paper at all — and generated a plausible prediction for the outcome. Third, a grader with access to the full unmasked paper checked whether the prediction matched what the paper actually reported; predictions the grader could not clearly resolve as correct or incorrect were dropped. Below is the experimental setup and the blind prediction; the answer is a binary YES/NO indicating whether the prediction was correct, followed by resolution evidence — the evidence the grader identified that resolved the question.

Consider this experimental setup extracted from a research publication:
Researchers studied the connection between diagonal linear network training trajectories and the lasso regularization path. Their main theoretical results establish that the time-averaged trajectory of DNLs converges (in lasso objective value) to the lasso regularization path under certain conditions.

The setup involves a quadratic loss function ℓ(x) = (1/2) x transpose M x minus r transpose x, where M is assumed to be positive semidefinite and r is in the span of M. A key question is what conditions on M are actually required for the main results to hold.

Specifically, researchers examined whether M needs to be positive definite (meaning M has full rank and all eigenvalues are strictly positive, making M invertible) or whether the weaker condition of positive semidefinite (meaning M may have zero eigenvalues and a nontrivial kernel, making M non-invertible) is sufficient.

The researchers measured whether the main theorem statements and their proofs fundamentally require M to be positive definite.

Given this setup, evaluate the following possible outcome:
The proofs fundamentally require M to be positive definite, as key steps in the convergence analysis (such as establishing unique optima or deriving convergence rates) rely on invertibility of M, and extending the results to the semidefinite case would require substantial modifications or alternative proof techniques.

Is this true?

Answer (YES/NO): NO